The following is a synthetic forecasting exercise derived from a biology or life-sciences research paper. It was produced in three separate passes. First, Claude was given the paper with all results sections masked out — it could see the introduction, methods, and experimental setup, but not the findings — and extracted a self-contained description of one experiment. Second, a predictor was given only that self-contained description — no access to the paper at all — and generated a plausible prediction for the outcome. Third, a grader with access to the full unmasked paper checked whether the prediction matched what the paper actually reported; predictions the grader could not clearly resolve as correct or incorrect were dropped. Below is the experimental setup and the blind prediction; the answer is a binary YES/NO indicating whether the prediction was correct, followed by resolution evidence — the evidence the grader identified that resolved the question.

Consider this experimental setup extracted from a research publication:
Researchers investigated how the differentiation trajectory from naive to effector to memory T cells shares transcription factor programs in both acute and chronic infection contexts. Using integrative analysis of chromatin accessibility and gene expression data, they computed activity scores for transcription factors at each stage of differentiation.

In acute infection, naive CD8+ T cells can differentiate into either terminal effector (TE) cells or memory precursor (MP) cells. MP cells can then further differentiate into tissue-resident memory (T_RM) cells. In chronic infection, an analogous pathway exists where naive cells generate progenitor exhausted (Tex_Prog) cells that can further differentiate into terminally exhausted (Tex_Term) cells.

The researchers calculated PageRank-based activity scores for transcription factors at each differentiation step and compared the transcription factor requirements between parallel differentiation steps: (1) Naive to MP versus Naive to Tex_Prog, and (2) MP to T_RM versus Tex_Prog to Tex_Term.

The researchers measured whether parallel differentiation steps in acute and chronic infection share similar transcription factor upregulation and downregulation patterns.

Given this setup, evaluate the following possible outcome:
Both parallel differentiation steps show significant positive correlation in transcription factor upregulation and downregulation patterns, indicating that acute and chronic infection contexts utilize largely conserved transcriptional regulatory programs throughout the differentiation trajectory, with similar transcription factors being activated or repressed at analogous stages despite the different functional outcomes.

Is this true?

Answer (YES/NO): YES